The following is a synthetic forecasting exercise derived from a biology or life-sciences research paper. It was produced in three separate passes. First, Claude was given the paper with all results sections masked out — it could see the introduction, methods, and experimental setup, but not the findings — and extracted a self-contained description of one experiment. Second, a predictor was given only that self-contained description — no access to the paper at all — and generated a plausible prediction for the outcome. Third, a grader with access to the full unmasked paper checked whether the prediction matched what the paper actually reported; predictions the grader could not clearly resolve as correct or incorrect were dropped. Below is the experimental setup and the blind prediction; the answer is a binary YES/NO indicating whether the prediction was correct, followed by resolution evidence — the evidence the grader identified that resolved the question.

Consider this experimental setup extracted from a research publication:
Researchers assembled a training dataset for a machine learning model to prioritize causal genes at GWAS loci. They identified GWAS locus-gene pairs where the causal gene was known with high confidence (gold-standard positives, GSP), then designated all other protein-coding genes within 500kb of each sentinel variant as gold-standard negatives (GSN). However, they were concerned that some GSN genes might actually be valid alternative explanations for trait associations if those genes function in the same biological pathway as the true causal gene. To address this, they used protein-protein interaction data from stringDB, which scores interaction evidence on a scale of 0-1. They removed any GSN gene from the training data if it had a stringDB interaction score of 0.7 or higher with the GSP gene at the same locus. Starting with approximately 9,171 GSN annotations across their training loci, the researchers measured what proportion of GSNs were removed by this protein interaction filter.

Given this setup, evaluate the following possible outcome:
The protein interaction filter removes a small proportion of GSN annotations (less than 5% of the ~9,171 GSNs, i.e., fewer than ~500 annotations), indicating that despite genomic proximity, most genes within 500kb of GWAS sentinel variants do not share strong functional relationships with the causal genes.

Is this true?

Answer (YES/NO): YES